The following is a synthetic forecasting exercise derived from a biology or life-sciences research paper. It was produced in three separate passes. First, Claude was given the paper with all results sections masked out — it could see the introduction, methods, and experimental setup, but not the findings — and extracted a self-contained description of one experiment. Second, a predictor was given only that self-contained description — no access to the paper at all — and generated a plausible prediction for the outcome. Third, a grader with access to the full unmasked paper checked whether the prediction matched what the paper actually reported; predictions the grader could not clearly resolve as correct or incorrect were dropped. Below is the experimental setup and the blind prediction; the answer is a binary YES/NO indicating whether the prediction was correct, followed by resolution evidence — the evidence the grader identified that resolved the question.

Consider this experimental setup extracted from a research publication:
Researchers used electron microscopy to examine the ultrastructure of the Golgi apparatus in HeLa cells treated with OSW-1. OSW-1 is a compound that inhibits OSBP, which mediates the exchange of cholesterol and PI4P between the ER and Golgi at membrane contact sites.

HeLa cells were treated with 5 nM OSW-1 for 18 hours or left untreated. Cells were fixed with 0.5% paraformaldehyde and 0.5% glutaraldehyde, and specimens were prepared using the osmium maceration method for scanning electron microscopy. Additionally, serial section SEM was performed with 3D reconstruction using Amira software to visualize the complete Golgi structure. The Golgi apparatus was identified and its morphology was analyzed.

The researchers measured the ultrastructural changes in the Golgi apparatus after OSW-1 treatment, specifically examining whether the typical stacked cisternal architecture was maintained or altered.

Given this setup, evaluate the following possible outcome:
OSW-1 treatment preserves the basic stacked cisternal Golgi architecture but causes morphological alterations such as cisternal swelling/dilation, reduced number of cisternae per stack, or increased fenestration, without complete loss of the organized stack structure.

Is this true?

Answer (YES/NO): NO